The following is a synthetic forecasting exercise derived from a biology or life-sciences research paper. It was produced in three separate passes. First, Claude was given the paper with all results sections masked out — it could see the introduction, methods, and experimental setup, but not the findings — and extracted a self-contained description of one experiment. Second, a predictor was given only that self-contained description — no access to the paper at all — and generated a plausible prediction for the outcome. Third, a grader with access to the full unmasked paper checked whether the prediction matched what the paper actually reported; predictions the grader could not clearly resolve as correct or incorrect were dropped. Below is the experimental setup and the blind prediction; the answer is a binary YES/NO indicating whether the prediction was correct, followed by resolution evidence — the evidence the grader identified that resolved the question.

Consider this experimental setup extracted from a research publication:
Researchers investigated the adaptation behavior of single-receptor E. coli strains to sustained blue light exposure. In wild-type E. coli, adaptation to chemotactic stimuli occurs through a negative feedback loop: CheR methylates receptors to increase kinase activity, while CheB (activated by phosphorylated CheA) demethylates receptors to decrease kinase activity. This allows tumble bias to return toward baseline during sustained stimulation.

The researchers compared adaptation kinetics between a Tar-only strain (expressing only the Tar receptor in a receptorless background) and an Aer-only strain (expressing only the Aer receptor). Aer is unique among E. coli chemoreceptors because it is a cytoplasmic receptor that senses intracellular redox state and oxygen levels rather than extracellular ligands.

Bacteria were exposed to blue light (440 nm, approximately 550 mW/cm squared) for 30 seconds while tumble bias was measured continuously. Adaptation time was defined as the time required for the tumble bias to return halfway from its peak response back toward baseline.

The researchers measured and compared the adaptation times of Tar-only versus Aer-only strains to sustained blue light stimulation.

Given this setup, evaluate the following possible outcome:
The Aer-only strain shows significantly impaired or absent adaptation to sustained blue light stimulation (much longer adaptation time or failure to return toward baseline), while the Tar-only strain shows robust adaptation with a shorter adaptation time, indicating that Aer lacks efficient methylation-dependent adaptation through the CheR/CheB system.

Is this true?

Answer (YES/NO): YES